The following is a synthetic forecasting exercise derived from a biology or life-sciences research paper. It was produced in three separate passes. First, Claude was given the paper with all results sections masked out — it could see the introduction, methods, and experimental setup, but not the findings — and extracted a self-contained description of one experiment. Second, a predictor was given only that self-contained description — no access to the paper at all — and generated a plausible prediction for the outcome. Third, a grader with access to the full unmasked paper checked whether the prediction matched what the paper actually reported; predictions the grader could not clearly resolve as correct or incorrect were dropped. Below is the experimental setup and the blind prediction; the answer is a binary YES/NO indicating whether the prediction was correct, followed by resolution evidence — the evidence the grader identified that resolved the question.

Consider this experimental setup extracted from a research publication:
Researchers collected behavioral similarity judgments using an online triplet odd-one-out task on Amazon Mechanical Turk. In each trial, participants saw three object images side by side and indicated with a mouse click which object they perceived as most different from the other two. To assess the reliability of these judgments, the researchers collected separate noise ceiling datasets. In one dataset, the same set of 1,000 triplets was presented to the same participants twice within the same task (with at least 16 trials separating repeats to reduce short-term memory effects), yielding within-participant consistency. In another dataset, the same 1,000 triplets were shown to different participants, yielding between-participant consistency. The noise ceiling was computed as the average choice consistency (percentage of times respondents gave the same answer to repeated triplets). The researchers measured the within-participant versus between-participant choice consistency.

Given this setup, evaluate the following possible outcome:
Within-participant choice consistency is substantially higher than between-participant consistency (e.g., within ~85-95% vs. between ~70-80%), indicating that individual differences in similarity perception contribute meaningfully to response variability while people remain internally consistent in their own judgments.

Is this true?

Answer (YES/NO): NO